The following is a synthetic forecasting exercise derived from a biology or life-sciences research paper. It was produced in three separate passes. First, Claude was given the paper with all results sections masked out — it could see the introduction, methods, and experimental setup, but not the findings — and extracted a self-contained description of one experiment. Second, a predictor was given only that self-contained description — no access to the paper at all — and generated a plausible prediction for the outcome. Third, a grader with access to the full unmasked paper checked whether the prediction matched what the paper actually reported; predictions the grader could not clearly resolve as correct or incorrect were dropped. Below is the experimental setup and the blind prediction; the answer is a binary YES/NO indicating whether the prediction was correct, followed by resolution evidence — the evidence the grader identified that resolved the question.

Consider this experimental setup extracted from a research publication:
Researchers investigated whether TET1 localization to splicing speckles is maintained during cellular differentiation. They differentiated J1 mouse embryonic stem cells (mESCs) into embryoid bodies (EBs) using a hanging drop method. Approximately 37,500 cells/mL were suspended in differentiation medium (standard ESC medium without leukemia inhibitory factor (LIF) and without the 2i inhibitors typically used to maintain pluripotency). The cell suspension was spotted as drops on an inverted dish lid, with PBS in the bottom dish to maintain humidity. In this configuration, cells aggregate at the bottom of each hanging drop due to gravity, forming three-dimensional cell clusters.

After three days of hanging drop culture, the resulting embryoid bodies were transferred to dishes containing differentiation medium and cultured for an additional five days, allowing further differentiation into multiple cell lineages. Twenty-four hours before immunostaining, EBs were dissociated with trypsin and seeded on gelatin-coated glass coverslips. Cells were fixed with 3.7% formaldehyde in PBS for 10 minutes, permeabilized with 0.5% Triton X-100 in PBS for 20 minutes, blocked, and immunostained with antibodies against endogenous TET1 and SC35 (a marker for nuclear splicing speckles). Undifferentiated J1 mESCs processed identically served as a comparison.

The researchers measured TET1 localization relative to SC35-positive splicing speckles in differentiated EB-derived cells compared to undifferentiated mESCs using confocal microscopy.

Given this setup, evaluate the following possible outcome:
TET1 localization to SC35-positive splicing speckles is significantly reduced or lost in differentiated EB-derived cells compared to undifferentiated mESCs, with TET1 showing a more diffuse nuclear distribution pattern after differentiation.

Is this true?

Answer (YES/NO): NO